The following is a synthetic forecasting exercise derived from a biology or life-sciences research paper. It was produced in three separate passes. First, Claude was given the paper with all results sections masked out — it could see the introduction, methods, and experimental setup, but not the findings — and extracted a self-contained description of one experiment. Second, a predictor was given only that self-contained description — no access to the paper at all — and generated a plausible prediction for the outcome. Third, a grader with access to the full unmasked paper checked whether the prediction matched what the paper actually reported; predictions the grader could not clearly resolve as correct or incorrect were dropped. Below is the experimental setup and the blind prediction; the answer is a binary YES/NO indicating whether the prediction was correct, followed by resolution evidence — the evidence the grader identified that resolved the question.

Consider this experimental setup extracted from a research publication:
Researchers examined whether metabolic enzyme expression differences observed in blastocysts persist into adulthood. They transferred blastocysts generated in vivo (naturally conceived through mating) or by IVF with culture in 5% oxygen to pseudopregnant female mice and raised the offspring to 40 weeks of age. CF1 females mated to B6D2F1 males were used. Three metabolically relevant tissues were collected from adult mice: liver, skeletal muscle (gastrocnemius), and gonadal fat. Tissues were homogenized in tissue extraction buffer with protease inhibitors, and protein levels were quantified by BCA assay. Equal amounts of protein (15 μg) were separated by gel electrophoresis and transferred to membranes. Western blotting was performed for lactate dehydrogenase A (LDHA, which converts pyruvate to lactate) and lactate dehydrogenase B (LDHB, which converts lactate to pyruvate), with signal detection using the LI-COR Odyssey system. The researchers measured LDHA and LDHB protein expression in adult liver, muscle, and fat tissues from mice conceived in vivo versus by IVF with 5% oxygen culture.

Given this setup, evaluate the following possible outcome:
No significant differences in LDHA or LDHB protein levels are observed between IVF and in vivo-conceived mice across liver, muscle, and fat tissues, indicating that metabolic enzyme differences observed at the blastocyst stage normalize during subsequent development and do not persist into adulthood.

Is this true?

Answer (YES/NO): NO